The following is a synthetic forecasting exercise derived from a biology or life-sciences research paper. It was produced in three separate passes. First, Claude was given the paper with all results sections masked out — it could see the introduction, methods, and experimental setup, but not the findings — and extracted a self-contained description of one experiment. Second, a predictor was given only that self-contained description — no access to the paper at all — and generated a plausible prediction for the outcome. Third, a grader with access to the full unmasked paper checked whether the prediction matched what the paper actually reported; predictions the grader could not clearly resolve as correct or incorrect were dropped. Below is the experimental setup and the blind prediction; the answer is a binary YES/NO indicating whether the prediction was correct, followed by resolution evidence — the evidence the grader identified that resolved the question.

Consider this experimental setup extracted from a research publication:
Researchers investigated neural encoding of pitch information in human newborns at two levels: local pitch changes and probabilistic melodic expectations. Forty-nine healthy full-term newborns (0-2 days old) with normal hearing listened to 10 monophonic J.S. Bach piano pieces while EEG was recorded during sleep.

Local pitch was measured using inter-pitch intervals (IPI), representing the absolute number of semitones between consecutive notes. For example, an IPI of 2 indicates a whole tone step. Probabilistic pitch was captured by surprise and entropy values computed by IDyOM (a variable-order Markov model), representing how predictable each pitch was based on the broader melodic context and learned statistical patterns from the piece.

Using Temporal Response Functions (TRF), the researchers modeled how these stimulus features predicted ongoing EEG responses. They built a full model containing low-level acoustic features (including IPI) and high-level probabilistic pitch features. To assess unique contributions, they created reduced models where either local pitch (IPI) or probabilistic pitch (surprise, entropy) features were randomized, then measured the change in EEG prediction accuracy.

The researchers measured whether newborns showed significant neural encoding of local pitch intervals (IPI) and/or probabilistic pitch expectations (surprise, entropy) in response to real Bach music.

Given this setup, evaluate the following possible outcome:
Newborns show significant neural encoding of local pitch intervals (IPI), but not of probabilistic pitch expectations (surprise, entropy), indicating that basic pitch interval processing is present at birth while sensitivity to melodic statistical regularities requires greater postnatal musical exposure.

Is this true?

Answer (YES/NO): NO